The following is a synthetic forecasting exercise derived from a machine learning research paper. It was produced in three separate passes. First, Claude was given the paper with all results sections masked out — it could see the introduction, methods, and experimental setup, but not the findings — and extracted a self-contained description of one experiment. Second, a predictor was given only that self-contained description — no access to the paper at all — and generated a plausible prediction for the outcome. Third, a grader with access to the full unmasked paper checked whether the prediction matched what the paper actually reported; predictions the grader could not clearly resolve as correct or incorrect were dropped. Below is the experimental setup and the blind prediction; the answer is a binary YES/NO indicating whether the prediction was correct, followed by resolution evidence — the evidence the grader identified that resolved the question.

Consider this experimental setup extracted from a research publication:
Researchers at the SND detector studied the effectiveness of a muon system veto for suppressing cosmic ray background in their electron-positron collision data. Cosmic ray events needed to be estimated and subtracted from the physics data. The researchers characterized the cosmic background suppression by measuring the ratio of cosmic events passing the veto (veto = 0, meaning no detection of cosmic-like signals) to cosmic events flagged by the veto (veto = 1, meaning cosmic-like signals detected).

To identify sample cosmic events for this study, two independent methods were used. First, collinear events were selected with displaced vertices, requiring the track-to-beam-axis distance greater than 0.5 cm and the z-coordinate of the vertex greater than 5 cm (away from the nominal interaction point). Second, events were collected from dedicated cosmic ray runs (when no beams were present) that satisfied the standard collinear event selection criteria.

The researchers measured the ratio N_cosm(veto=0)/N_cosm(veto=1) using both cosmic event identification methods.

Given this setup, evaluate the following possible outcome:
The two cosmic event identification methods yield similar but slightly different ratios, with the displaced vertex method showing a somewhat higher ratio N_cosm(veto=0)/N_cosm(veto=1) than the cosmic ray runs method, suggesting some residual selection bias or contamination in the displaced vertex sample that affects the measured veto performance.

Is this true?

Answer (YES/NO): NO